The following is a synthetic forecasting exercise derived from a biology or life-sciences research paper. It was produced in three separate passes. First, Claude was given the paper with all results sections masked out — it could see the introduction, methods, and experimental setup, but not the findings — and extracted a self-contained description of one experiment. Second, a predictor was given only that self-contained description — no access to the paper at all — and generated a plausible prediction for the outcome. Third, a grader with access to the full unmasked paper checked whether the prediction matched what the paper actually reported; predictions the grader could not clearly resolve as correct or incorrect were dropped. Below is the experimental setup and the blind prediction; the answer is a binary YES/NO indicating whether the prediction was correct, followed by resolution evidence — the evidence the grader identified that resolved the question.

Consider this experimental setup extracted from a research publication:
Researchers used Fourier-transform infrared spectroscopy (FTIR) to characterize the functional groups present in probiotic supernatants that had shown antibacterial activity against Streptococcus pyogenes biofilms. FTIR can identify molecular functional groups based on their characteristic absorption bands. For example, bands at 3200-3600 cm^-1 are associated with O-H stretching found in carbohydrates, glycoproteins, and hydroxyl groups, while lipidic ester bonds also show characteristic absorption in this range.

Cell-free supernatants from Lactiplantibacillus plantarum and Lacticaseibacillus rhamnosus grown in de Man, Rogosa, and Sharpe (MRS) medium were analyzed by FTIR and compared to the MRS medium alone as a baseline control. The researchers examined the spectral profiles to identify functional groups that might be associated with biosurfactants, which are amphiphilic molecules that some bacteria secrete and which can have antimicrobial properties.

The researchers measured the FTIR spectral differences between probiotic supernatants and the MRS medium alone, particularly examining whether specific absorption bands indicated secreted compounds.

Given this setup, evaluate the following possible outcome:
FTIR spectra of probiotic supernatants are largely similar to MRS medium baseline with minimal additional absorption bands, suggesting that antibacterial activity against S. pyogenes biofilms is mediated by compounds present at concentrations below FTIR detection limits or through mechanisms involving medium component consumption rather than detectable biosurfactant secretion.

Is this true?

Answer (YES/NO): NO